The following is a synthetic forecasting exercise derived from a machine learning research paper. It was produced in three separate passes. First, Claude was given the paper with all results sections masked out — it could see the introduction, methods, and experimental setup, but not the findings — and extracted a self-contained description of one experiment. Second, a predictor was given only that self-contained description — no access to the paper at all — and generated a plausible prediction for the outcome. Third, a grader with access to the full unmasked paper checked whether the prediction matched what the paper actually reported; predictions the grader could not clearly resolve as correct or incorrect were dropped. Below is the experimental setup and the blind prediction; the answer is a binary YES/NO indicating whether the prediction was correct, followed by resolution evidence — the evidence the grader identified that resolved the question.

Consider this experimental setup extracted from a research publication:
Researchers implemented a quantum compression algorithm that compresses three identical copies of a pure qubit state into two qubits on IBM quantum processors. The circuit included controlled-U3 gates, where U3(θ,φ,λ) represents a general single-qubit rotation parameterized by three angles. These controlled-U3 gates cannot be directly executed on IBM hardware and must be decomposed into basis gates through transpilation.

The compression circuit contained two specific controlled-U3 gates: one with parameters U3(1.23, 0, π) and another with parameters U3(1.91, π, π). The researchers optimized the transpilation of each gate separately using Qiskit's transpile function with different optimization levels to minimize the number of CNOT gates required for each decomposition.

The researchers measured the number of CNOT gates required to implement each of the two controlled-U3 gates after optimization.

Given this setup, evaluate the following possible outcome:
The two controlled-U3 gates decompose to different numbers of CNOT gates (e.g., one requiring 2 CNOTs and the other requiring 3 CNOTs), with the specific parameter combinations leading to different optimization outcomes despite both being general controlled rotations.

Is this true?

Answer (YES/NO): YES